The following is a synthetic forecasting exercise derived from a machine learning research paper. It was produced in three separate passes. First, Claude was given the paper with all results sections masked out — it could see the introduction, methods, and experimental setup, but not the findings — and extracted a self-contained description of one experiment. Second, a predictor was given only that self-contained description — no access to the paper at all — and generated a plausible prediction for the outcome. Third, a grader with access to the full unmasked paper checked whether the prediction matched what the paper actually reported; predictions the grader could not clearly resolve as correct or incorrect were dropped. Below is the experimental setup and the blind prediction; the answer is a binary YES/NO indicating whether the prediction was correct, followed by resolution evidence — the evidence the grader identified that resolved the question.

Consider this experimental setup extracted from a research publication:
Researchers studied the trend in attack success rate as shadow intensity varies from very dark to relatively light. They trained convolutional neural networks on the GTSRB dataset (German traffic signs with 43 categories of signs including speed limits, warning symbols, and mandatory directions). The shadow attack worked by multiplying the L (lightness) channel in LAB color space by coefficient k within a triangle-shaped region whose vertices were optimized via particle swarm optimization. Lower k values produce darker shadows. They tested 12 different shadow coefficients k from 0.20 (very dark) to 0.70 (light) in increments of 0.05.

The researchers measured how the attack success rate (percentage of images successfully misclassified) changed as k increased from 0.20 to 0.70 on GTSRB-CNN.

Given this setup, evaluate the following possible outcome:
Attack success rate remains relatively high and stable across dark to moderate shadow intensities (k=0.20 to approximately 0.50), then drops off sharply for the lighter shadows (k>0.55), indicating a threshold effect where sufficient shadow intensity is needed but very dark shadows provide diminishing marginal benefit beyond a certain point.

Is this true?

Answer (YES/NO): NO